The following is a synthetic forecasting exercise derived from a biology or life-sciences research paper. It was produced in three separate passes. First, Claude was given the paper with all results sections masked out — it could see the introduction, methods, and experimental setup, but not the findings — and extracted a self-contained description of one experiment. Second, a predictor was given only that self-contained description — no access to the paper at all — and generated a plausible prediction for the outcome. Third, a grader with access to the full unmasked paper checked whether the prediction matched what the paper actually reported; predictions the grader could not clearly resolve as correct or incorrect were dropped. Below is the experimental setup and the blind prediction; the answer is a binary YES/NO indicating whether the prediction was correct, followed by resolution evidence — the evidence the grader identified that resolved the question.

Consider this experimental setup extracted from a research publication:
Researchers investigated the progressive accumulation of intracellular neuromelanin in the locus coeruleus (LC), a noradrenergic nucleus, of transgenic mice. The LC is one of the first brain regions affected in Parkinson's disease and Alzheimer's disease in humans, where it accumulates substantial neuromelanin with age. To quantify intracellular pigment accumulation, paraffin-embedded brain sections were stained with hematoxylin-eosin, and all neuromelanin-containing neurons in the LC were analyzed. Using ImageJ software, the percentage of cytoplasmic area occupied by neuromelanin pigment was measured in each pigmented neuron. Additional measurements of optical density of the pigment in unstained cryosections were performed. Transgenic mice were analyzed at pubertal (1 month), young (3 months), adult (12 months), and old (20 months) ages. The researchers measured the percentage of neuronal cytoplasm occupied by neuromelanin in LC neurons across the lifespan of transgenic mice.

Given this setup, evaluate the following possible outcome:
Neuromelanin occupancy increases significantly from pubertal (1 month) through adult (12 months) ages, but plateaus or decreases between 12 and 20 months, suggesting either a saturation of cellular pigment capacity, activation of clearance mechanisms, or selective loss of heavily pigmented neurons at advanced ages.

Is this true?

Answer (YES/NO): NO